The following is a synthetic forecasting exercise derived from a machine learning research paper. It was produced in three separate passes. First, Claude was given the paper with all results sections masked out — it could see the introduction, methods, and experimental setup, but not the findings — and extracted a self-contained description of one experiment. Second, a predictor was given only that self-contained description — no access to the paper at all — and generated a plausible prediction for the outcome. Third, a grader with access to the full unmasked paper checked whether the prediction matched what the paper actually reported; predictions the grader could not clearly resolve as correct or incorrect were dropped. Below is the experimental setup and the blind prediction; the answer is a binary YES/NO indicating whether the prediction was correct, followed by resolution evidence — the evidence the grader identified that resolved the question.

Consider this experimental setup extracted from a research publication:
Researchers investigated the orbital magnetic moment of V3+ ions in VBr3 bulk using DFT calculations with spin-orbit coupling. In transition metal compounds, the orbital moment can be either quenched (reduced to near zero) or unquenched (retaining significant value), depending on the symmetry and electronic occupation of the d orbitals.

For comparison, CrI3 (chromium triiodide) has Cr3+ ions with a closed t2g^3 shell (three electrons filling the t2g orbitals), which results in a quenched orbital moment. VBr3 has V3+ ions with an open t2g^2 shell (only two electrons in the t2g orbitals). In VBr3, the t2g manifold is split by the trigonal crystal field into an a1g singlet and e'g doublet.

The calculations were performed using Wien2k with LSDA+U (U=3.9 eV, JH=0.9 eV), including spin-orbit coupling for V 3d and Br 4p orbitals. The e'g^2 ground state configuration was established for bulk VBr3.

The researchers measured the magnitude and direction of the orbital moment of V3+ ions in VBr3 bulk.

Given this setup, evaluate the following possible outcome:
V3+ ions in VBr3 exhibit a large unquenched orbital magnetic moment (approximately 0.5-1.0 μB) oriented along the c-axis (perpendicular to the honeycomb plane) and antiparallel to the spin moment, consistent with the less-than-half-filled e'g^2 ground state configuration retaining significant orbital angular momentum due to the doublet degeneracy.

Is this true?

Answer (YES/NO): NO